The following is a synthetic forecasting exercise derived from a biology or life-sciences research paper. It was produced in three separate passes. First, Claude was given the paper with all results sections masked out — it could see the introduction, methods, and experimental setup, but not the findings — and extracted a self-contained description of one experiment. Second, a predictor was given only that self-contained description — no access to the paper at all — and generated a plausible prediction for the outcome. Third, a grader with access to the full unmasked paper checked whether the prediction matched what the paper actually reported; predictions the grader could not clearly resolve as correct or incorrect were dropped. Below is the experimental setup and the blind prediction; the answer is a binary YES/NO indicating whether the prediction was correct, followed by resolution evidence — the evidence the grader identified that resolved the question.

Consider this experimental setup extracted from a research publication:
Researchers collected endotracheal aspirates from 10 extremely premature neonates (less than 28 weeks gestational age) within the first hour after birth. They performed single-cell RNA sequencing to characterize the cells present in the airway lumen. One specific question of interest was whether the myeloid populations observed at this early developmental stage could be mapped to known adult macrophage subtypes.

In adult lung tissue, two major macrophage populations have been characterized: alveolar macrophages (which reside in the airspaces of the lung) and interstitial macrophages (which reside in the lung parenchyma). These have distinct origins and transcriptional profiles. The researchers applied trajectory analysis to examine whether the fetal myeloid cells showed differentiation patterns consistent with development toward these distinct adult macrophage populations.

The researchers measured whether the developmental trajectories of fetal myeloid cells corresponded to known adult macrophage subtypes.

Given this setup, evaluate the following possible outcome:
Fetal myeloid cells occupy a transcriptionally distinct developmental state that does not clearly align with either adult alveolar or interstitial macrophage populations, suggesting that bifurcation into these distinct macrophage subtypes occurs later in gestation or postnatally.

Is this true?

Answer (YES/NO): NO